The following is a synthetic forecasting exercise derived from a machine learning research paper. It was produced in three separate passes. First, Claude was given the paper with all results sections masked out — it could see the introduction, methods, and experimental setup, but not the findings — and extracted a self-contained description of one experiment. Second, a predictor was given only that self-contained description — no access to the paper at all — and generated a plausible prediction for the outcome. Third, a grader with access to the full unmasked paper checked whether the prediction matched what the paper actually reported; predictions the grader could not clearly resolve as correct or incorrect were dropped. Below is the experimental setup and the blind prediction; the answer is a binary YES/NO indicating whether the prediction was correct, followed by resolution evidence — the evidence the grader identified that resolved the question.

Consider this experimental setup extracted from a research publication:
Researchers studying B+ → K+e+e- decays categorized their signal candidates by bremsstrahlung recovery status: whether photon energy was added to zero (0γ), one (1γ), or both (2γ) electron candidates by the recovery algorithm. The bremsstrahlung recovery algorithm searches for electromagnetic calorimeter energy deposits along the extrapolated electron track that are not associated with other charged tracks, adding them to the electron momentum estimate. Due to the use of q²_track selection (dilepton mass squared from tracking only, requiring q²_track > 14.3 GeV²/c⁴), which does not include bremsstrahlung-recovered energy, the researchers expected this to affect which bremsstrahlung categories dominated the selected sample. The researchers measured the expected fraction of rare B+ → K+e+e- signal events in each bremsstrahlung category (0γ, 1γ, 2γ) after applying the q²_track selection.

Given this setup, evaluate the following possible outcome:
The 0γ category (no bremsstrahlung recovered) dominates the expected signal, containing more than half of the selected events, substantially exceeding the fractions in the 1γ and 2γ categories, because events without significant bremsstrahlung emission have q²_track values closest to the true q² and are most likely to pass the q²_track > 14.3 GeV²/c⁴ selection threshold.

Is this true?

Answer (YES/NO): NO